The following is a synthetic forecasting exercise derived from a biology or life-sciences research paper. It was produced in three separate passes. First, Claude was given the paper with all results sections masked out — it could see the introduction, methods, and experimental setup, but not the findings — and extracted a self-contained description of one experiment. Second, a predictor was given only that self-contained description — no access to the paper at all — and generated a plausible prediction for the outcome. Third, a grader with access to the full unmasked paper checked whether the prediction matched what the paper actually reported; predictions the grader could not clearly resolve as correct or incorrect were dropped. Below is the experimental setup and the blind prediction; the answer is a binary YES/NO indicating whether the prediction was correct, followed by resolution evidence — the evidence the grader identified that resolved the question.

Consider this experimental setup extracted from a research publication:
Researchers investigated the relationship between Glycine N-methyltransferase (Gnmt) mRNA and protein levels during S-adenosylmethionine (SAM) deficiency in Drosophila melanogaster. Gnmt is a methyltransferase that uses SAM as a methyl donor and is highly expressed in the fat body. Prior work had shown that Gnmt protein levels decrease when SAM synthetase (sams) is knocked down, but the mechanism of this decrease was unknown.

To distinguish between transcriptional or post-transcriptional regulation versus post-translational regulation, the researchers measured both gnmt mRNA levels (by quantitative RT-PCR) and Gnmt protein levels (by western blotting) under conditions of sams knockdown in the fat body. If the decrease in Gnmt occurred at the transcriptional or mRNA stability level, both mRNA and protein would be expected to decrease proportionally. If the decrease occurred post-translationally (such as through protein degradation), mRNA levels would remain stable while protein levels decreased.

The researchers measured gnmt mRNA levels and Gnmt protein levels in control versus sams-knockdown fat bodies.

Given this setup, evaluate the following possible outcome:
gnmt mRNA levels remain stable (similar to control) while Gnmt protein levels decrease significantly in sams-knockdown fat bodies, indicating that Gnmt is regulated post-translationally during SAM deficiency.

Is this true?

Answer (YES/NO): YES